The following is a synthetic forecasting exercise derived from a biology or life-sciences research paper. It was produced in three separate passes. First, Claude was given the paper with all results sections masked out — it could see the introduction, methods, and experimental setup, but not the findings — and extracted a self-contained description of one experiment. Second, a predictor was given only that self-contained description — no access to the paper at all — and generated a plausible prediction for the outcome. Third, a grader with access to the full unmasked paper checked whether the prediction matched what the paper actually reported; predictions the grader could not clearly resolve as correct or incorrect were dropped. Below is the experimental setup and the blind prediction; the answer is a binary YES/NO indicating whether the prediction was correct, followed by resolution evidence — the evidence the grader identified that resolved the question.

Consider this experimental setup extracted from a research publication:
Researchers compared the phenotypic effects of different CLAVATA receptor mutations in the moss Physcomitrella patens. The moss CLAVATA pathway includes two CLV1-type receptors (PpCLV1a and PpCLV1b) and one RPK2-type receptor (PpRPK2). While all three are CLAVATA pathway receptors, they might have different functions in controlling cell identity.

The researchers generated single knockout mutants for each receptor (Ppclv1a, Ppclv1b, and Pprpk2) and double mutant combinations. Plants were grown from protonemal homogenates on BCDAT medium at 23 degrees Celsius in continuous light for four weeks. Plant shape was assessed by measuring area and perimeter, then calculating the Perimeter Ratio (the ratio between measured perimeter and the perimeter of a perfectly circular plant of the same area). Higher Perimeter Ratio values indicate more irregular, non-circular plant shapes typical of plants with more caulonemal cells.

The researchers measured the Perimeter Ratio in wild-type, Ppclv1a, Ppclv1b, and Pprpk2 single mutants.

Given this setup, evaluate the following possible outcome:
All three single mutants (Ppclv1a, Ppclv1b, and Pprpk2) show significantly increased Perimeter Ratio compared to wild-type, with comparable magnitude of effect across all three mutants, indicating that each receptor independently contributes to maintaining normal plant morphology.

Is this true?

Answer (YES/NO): NO